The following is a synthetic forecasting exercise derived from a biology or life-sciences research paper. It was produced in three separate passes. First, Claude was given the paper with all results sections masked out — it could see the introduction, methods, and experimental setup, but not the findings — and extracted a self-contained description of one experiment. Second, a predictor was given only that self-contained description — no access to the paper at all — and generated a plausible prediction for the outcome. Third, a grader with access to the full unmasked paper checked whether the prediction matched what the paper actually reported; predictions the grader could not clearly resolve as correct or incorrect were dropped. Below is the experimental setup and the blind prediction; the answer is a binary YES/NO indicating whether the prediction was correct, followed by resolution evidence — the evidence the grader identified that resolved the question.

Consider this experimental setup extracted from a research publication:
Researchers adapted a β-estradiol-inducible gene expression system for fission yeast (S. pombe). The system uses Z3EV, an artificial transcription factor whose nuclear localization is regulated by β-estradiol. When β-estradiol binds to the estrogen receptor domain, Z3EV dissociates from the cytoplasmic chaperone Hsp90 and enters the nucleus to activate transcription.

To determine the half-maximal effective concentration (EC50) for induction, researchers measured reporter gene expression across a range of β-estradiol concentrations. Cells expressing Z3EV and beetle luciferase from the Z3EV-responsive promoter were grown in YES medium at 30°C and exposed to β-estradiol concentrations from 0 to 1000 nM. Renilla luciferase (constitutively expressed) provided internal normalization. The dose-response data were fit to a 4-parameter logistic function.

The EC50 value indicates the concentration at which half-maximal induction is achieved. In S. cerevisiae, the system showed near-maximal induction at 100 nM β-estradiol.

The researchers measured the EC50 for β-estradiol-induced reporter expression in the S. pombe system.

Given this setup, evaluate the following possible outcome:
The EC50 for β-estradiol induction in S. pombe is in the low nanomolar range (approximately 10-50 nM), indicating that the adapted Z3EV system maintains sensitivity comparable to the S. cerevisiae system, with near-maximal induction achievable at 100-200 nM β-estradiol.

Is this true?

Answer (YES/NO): YES